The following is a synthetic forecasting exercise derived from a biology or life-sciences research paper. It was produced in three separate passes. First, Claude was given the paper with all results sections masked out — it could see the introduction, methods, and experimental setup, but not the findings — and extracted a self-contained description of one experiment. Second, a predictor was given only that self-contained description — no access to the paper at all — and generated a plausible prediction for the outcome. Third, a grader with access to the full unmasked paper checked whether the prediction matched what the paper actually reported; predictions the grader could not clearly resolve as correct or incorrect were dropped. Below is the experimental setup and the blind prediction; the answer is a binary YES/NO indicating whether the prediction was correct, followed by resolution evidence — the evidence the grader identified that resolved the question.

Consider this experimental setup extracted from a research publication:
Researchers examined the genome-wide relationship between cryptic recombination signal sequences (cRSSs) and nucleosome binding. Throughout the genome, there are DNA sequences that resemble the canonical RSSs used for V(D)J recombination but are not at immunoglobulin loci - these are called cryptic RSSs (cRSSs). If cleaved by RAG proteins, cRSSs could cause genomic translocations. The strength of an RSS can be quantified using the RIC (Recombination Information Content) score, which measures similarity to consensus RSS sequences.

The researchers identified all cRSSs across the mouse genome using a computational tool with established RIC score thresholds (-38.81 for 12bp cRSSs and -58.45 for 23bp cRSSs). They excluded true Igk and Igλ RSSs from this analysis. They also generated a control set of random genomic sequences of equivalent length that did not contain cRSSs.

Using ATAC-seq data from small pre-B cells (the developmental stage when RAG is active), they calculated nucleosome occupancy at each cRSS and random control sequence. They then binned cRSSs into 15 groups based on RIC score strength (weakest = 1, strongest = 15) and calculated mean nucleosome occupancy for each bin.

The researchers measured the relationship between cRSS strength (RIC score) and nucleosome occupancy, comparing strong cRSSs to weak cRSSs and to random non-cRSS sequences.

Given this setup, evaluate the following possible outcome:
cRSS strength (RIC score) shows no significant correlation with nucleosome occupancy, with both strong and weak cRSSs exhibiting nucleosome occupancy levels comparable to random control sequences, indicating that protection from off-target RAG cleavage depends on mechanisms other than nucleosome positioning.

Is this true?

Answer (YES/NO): NO